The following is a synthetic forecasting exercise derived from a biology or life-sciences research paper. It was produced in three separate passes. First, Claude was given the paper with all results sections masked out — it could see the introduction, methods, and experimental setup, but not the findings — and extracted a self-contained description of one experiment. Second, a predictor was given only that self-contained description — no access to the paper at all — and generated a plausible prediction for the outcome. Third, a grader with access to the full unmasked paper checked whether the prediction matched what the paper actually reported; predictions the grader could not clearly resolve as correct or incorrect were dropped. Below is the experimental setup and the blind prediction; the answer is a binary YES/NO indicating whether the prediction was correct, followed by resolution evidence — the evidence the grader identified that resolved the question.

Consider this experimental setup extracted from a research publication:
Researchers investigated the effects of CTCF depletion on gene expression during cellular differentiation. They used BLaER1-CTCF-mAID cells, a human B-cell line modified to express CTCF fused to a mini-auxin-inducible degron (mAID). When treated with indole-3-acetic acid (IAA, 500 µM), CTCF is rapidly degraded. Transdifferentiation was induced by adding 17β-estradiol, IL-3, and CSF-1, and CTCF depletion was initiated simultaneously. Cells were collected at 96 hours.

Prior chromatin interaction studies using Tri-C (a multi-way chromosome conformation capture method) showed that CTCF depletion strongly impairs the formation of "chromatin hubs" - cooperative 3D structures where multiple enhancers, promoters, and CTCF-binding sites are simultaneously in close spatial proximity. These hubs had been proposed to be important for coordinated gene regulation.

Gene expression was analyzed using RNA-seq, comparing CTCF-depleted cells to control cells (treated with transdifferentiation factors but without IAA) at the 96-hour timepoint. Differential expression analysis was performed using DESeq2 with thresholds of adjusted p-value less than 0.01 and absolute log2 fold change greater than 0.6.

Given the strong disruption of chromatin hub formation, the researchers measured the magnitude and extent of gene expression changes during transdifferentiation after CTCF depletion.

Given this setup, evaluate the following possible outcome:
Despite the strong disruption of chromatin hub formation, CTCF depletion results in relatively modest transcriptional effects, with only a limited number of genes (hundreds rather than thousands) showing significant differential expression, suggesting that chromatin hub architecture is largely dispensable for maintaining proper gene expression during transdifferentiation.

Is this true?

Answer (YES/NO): YES